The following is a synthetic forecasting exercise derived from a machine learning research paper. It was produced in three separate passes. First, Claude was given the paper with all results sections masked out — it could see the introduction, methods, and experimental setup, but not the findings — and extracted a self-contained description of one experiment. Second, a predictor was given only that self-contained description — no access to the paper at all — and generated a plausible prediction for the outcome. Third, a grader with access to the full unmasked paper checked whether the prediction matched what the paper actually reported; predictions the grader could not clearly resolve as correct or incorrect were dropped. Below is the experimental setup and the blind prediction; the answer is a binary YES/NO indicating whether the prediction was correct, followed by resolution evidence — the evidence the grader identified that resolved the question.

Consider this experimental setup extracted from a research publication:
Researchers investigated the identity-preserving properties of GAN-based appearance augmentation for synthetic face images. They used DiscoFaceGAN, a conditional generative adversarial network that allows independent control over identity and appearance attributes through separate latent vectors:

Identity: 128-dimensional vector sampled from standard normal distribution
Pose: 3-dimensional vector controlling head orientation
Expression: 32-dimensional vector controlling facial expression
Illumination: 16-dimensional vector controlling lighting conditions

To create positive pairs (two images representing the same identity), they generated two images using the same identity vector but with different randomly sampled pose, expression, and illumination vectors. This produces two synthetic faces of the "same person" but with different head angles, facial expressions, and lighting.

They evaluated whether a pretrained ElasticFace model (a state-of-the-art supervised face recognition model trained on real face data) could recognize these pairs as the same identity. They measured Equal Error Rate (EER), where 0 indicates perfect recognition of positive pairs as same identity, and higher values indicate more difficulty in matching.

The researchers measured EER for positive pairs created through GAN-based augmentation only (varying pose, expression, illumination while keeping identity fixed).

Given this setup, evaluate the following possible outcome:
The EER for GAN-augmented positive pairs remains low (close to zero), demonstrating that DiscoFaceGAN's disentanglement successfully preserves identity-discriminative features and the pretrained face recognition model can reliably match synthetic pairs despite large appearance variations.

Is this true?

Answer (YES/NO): YES